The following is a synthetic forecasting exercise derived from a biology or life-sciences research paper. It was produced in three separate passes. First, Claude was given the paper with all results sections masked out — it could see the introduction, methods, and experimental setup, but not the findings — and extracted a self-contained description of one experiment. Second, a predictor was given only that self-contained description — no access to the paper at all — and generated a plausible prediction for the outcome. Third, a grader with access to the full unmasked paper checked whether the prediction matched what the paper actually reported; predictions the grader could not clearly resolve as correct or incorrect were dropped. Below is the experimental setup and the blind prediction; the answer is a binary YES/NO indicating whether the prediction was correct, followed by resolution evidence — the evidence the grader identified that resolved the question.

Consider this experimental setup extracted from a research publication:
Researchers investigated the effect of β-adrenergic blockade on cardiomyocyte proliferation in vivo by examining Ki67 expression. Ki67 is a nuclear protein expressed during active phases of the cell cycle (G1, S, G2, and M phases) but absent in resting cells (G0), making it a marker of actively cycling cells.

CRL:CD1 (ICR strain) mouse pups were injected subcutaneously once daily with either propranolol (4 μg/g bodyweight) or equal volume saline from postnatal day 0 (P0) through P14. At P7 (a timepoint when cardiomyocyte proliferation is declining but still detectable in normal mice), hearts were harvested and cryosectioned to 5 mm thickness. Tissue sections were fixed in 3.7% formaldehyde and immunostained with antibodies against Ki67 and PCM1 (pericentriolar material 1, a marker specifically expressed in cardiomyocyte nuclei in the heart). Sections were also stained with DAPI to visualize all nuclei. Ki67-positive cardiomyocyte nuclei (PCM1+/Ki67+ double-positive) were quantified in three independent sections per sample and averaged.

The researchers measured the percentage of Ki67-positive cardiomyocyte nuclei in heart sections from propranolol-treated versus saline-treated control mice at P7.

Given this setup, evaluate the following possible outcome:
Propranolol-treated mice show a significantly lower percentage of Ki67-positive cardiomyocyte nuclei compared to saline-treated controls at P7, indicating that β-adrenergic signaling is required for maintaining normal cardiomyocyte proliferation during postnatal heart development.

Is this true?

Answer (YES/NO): NO